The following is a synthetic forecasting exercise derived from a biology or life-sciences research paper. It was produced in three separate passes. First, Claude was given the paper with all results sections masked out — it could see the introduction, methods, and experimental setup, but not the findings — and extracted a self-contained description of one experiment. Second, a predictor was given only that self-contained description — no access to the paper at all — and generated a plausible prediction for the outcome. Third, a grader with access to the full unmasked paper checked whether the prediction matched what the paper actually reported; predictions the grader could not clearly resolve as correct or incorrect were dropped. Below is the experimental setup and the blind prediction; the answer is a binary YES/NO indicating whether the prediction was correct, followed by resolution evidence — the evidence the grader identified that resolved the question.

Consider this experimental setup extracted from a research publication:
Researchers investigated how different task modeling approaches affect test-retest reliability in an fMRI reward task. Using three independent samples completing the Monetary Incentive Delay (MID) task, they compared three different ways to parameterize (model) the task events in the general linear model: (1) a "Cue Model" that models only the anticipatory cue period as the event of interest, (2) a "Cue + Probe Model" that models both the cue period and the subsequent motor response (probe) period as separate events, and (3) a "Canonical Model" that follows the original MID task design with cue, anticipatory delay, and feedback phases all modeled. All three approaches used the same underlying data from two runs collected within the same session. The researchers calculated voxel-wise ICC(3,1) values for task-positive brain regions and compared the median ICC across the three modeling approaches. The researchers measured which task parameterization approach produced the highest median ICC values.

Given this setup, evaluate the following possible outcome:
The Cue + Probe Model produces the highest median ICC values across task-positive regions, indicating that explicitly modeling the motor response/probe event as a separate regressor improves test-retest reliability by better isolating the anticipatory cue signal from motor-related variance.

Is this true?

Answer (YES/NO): NO